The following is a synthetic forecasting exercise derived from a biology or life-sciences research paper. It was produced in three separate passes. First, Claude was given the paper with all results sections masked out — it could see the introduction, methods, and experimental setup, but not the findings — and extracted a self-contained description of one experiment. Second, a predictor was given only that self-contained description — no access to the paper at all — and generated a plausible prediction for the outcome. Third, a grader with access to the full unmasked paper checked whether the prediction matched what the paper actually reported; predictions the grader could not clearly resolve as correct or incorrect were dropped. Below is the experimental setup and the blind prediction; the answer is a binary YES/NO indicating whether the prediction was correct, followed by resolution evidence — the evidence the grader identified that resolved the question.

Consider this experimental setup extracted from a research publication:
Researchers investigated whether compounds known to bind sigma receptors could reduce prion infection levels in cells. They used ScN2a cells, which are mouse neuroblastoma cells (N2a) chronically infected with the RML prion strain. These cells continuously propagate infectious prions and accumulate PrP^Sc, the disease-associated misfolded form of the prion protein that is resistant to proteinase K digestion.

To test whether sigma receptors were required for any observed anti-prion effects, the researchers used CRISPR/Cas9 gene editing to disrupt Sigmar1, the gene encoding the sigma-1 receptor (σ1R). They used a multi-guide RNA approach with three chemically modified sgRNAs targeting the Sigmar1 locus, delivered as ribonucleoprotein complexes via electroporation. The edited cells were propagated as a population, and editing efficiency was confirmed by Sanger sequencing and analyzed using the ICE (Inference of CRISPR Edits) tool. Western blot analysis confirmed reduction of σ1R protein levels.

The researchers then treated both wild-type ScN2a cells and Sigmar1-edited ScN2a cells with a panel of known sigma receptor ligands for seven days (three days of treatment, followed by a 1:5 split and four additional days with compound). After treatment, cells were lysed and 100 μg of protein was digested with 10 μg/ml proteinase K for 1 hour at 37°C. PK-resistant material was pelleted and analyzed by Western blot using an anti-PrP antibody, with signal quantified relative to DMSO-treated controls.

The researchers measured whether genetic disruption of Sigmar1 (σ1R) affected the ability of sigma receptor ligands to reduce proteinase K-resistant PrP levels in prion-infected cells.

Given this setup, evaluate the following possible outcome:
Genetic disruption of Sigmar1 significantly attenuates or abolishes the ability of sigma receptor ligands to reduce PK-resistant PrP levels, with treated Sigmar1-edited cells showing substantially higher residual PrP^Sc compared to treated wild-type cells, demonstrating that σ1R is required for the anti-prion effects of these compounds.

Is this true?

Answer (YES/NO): NO